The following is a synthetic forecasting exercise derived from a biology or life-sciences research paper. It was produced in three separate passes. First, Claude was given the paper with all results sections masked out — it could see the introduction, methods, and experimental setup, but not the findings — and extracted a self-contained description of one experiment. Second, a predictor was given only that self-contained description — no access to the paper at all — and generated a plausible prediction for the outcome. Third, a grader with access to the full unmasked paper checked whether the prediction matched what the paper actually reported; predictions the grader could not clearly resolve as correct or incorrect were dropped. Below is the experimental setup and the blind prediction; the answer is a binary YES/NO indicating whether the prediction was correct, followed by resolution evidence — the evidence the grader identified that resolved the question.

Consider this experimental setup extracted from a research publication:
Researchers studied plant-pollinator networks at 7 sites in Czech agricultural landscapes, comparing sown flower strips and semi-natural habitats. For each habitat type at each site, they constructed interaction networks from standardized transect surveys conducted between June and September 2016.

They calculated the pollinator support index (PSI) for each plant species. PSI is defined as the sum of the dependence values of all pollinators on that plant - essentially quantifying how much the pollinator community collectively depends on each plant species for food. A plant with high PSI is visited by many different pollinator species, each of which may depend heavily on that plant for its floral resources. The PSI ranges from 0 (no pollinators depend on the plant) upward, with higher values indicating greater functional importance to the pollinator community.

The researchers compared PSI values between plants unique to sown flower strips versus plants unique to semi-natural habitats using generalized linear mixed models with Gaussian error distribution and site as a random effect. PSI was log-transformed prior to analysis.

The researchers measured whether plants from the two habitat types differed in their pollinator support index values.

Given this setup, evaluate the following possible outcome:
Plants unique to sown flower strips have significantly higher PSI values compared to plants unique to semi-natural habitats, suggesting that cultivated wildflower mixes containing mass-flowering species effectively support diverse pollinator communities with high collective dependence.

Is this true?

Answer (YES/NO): NO